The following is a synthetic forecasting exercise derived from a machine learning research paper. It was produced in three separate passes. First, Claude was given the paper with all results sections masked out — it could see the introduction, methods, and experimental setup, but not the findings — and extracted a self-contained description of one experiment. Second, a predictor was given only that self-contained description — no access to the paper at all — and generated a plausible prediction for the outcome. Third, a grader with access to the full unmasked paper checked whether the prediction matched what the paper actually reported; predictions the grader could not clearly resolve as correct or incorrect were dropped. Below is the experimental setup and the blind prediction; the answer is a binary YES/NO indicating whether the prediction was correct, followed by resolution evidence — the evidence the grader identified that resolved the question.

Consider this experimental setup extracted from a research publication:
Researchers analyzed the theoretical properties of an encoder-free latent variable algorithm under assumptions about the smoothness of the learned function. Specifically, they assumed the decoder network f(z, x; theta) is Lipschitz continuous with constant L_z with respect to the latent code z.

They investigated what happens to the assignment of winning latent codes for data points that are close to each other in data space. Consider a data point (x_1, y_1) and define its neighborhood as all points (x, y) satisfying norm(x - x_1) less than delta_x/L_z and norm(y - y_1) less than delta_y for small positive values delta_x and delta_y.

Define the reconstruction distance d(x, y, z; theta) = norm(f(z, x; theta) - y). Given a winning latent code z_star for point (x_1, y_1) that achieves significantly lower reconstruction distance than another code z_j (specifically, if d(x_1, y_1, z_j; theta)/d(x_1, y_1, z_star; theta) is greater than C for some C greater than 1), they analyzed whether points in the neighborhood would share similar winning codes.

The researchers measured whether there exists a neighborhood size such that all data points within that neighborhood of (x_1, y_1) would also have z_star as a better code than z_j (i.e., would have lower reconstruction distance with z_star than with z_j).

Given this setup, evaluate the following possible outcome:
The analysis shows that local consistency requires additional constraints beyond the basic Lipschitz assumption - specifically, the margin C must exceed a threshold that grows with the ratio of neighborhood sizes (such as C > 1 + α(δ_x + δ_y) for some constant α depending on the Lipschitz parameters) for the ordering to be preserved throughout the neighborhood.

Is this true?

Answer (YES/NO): NO